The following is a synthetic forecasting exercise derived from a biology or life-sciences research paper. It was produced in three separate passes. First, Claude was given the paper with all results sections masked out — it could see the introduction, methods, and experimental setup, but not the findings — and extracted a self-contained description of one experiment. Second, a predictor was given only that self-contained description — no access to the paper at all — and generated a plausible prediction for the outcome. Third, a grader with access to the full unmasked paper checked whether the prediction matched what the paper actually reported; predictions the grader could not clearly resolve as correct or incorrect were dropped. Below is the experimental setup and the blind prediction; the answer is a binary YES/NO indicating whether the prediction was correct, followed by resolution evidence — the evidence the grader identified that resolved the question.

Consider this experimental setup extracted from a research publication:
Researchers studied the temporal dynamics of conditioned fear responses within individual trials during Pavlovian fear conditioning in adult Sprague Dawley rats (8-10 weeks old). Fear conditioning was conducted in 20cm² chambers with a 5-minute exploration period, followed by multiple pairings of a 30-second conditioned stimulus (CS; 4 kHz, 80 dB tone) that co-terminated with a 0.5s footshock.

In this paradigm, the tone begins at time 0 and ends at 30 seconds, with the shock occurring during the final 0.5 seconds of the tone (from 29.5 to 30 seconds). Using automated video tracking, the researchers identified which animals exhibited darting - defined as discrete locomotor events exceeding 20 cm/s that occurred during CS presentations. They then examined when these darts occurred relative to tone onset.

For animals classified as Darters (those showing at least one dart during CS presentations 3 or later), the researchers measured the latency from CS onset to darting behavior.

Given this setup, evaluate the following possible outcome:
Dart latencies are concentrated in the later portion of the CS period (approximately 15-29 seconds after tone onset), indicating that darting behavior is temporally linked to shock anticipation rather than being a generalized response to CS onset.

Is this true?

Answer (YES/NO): NO